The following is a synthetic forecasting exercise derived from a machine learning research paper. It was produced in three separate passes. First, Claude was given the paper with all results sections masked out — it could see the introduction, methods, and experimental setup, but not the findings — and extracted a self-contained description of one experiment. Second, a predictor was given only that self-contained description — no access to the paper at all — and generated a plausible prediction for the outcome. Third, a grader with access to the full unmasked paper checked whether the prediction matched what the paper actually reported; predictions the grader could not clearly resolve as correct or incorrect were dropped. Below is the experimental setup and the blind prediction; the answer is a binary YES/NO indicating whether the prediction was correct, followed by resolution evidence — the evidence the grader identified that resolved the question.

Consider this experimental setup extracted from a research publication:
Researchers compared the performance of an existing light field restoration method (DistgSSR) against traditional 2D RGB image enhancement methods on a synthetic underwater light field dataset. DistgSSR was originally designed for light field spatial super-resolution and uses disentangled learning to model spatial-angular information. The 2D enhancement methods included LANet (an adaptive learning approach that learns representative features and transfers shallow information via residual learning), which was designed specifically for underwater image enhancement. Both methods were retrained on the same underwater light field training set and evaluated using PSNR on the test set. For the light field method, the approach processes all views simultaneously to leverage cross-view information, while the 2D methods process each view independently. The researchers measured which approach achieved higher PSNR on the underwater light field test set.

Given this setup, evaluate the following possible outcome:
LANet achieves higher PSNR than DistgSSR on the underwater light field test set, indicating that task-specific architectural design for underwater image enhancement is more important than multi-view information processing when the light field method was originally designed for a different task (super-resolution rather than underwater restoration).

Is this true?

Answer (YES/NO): YES